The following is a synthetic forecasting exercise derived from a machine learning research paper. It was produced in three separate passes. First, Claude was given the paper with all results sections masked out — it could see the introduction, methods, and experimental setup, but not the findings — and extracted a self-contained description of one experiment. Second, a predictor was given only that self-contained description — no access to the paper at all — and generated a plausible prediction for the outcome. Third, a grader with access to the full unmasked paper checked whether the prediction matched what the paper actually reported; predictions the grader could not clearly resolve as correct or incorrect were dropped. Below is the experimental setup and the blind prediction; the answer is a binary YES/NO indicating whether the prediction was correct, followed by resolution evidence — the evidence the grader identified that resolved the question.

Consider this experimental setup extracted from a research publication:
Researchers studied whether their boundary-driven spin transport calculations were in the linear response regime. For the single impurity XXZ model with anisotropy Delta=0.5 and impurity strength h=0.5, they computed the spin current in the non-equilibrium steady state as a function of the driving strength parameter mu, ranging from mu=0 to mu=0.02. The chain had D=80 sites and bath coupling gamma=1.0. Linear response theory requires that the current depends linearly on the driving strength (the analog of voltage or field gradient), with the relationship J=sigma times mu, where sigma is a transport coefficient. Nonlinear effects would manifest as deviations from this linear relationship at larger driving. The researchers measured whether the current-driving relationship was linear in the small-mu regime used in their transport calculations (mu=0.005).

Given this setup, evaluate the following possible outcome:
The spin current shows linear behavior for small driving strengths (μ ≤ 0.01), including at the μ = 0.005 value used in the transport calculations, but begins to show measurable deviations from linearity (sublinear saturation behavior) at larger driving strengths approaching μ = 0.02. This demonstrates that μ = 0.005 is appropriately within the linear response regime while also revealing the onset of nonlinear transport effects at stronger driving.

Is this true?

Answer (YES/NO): NO